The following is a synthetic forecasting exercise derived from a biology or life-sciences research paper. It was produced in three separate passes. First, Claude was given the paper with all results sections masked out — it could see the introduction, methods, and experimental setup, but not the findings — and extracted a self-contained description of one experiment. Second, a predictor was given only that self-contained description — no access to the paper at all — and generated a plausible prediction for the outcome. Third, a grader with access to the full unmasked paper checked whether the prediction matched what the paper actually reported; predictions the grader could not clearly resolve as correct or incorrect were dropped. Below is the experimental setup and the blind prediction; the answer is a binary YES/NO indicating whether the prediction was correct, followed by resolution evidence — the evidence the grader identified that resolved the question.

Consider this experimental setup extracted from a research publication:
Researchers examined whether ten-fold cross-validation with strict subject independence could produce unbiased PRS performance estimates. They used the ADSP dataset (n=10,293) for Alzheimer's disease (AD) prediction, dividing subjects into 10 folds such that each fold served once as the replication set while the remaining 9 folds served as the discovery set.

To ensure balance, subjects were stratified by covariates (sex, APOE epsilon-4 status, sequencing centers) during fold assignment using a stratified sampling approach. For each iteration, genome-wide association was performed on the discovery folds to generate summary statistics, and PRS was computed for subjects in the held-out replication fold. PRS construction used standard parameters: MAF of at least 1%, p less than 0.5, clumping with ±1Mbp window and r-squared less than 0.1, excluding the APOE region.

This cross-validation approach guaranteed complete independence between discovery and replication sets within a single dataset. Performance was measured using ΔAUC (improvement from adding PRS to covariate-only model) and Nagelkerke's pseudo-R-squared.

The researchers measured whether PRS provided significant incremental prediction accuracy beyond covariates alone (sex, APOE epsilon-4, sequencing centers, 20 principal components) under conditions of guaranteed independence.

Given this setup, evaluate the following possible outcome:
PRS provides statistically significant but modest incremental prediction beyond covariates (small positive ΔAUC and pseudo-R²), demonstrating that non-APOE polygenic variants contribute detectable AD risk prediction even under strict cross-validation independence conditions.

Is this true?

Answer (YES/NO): NO